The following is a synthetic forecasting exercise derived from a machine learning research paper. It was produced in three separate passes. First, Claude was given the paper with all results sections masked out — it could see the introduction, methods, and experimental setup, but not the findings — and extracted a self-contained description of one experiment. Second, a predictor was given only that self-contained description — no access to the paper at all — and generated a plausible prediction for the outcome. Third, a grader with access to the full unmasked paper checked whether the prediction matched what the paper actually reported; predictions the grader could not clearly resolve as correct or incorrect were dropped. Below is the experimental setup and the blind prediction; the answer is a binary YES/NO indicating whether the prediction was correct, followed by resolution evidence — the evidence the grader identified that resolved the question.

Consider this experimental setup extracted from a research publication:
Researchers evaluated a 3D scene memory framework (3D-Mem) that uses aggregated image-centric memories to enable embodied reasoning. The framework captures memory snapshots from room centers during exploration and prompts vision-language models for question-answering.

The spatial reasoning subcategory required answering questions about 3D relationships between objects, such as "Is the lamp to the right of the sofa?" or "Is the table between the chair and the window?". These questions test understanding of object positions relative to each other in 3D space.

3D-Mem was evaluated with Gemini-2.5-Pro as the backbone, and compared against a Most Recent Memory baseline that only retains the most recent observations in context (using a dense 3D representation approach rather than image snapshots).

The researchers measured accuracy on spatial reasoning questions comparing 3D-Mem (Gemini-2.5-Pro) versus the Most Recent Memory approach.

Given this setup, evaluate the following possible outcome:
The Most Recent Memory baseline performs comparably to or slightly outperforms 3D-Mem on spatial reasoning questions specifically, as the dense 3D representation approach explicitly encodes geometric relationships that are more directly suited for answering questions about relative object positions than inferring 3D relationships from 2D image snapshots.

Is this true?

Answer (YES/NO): NO